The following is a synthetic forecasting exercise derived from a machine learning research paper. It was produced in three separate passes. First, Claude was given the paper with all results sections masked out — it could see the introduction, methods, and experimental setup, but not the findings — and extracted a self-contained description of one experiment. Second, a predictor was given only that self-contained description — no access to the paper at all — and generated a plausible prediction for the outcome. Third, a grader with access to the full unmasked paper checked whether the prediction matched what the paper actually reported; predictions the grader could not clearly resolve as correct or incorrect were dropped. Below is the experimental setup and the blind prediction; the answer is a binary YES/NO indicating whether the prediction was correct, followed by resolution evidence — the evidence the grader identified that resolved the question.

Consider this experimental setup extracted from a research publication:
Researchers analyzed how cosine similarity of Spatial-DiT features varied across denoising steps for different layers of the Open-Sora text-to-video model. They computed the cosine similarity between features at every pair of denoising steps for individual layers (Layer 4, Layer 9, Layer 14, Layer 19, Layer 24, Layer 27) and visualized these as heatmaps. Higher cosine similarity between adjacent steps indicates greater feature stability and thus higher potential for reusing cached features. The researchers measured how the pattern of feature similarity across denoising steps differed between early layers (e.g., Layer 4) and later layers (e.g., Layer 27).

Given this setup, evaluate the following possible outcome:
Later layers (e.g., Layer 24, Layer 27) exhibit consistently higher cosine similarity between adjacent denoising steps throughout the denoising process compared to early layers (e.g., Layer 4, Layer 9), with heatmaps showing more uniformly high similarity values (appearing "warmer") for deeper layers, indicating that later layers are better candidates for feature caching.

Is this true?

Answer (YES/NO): NO